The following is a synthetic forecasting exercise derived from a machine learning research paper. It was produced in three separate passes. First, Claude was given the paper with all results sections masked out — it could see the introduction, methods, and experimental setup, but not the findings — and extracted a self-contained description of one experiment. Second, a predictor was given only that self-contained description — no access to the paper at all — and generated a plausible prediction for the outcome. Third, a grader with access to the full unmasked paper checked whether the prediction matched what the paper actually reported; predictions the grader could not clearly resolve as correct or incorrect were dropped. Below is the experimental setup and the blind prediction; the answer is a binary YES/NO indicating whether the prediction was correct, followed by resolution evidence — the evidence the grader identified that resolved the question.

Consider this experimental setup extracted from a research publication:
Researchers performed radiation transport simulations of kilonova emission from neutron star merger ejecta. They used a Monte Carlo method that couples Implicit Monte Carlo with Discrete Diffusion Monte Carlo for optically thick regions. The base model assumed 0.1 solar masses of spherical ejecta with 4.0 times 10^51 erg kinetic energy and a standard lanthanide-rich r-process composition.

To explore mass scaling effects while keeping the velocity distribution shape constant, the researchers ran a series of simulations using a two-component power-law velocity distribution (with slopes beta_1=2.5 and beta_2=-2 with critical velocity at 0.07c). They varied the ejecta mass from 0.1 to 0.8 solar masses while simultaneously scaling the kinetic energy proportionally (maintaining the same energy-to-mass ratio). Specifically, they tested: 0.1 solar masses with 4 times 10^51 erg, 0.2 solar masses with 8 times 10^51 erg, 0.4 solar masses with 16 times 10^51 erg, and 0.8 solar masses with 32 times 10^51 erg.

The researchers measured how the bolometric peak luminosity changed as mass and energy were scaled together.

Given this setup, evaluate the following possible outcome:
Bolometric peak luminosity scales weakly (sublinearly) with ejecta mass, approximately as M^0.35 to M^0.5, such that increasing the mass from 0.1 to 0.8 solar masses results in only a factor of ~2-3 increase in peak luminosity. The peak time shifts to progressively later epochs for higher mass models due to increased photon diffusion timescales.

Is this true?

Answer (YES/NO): YES